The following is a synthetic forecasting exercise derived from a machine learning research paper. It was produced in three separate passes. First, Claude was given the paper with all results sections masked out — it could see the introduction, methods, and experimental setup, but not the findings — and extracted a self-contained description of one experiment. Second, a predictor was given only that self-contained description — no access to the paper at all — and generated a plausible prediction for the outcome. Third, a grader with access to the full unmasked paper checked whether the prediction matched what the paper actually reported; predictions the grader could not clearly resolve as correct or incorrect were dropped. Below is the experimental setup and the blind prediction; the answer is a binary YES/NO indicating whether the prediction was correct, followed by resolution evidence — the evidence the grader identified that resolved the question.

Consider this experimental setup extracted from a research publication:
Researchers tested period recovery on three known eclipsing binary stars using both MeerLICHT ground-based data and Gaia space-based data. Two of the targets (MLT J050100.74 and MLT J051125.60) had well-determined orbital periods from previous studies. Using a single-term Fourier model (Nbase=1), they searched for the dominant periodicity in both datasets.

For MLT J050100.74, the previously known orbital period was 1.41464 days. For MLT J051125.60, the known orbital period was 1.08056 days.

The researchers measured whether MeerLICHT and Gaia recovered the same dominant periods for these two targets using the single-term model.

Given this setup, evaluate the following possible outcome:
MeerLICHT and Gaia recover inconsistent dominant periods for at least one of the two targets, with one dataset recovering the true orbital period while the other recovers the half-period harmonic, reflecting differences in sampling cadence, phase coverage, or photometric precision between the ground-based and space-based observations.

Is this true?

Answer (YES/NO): NO